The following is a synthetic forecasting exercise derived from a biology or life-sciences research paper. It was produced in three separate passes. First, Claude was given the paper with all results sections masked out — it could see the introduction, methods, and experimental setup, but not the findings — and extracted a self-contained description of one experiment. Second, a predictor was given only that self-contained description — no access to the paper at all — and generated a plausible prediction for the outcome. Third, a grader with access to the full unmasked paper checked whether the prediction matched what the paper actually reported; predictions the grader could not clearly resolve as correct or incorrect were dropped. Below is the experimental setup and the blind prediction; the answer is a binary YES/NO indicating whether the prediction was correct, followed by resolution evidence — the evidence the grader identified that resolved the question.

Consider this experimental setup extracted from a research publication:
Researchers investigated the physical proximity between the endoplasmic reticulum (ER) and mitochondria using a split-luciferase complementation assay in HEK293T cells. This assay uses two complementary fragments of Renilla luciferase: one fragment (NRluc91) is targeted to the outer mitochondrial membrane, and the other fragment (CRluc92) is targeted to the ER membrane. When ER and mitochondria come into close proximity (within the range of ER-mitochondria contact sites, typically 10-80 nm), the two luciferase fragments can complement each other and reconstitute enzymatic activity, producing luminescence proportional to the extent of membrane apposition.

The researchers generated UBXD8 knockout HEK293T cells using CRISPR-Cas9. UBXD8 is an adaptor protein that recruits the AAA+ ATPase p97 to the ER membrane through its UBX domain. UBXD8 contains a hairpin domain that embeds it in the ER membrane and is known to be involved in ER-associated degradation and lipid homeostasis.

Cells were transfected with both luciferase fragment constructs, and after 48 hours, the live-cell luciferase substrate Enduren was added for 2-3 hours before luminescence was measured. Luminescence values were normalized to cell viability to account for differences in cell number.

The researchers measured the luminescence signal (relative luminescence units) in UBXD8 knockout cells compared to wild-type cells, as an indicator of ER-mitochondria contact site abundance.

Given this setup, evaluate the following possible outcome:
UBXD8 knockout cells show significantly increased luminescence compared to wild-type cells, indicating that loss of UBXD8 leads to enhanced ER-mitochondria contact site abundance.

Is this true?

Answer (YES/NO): YES